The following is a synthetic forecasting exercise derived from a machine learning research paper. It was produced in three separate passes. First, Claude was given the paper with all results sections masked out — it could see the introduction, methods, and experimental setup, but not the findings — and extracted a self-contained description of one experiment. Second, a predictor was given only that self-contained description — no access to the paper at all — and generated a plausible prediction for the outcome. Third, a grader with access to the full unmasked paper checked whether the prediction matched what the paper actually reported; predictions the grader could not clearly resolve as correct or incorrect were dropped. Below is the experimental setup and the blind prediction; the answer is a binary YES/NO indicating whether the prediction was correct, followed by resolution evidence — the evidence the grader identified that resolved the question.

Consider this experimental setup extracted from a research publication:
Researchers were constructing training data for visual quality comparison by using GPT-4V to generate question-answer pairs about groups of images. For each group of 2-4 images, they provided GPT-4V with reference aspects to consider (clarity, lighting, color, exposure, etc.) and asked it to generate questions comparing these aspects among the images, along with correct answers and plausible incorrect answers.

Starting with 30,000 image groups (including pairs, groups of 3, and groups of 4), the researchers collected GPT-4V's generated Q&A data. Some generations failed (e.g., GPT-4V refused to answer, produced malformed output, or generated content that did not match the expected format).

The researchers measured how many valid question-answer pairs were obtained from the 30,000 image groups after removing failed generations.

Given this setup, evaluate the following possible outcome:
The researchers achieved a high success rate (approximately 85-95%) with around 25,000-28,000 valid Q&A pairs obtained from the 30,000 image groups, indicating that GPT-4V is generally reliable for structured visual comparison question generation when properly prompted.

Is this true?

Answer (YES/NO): NO